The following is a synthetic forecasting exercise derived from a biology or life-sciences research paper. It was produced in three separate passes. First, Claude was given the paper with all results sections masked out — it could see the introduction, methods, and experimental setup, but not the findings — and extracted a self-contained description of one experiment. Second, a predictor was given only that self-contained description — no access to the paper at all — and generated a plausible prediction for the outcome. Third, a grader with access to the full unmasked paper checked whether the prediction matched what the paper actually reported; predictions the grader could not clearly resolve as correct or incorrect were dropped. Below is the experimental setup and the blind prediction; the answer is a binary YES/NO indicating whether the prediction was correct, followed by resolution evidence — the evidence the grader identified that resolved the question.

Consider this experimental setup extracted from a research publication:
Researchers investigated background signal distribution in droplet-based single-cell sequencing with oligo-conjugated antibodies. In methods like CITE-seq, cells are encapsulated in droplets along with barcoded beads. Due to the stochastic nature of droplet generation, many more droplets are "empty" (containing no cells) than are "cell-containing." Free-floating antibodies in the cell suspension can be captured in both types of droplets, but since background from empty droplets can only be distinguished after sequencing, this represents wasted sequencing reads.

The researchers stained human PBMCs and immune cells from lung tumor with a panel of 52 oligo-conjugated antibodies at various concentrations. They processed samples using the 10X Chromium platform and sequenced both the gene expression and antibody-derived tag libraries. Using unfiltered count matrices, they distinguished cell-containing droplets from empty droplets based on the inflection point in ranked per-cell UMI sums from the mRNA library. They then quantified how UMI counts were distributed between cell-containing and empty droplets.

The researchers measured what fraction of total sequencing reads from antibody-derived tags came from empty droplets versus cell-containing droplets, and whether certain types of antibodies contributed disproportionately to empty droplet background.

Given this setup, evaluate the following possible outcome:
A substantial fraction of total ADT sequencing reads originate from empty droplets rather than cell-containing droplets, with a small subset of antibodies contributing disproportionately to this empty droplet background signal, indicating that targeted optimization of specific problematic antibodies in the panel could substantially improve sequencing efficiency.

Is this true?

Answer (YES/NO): YES